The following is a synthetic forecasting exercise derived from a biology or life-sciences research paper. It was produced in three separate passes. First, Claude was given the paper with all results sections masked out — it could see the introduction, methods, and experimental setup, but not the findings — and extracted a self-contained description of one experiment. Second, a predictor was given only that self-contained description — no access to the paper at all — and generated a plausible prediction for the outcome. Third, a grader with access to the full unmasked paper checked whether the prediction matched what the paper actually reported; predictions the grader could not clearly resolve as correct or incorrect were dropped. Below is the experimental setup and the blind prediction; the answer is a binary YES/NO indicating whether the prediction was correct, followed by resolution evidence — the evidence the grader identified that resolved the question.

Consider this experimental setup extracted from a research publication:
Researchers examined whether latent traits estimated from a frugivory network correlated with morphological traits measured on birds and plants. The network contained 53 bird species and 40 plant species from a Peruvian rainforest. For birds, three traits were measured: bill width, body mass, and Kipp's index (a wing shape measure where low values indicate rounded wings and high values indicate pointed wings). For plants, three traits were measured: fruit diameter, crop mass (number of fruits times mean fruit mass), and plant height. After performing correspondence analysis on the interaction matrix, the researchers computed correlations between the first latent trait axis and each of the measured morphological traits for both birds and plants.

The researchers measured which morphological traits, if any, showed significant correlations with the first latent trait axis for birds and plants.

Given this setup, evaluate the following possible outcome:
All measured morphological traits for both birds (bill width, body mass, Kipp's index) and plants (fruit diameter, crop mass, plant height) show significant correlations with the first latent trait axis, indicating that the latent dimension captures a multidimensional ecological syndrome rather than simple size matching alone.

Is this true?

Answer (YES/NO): NO